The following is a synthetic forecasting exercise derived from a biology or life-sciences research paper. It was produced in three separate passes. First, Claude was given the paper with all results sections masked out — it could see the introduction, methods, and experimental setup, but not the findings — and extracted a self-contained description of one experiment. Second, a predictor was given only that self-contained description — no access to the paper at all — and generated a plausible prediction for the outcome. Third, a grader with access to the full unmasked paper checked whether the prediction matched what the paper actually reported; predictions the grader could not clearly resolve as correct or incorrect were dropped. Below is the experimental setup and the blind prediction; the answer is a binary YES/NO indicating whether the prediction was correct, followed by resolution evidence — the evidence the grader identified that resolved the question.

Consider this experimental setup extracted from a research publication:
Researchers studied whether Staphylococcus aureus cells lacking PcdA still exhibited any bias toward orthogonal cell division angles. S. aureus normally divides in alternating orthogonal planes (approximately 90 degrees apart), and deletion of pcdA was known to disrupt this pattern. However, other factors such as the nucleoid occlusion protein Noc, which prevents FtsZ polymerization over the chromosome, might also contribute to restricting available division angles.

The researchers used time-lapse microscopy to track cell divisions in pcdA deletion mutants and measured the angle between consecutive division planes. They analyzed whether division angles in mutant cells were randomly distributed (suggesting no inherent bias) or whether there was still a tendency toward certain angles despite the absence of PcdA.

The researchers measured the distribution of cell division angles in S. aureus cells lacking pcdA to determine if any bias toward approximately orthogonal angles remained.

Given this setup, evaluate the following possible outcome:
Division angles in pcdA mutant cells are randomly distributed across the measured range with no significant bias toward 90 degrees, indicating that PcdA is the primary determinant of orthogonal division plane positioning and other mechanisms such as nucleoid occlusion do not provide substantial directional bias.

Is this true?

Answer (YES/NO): NO